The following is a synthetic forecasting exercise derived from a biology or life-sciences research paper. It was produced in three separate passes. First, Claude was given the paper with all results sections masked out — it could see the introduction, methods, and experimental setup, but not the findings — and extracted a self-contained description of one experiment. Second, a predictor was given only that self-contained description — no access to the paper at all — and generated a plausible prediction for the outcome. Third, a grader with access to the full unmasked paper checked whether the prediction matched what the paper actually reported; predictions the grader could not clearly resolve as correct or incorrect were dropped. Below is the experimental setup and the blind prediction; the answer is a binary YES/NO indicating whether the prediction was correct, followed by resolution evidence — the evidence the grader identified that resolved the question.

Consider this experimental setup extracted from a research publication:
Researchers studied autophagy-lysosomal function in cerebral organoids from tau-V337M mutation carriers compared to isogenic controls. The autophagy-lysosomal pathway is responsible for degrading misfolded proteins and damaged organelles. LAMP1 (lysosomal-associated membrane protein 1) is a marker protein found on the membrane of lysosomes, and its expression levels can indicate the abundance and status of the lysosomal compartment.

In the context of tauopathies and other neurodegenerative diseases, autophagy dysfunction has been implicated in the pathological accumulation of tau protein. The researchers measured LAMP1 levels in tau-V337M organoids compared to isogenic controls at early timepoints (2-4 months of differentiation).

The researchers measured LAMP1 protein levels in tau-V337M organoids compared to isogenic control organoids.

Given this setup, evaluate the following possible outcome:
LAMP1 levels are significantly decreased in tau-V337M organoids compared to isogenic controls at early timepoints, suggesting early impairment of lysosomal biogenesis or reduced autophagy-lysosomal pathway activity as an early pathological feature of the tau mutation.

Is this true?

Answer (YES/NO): NO